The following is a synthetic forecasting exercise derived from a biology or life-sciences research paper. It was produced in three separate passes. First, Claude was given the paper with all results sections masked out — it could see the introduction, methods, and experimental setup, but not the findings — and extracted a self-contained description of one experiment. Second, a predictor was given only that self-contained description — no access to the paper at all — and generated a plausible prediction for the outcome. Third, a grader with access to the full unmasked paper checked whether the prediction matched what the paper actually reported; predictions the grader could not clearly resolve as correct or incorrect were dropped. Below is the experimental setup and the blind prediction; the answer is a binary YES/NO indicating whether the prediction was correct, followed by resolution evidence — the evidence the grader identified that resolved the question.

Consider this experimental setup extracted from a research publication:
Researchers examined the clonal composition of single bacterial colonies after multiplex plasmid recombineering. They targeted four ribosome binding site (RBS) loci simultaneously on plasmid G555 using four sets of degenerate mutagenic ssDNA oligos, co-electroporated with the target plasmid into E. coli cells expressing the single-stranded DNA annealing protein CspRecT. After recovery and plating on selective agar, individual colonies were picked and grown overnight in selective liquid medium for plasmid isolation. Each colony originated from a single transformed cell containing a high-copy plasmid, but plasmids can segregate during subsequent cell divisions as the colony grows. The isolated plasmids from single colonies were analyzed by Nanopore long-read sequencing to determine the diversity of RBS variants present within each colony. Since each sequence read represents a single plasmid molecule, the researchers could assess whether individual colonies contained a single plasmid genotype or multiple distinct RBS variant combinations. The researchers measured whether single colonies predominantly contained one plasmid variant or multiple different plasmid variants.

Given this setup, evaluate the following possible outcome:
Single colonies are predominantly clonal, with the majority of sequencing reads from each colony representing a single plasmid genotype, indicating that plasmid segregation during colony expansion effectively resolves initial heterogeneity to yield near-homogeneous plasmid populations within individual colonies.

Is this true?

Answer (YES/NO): NO